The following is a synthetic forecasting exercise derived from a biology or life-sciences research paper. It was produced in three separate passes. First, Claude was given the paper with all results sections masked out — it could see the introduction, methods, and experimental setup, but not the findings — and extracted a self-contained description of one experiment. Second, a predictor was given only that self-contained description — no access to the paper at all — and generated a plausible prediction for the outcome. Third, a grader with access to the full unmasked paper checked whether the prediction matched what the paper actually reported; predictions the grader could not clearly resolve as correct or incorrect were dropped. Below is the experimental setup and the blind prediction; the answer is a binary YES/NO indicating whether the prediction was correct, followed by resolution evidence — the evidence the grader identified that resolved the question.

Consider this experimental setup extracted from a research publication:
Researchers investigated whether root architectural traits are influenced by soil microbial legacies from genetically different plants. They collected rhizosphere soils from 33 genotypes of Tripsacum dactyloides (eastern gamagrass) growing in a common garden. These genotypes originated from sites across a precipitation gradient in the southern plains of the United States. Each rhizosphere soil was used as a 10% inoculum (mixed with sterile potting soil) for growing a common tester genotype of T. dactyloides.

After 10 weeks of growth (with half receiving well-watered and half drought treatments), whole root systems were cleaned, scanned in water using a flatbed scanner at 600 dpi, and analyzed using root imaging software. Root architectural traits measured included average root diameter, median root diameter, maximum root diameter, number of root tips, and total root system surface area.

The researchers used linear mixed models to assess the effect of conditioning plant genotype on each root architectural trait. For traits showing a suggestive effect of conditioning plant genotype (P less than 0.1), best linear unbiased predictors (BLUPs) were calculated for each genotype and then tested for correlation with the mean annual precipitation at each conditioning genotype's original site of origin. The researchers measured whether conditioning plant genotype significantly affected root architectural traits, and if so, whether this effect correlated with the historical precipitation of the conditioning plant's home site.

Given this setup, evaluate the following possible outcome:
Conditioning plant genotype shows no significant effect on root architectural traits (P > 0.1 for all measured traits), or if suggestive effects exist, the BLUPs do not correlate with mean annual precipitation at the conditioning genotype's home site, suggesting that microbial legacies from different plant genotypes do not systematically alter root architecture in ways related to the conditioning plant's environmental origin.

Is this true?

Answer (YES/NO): YES